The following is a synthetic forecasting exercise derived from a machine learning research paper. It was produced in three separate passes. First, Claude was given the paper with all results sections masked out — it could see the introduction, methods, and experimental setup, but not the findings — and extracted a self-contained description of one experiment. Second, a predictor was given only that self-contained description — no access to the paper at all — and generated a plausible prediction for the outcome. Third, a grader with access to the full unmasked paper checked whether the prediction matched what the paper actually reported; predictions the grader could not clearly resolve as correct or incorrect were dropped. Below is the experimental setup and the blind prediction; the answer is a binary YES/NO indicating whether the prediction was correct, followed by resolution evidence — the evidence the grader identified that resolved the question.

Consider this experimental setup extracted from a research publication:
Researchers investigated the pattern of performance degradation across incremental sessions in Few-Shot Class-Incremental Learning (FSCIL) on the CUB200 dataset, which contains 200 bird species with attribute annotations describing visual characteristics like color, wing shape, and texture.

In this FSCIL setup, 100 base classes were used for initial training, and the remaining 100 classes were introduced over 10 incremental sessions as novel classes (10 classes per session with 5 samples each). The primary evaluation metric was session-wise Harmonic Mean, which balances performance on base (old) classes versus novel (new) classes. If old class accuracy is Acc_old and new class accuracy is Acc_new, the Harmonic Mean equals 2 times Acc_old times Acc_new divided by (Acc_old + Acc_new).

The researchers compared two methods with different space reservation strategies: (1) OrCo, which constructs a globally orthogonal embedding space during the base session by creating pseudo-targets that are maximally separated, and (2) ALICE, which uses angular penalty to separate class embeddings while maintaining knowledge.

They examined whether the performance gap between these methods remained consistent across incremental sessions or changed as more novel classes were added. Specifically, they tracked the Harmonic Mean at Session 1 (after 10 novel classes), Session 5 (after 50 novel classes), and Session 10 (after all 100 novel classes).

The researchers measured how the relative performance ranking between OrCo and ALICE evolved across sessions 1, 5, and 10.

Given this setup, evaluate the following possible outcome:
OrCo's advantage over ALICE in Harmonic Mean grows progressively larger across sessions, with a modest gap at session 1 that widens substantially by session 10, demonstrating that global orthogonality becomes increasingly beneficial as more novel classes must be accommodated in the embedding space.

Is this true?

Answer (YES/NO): NO